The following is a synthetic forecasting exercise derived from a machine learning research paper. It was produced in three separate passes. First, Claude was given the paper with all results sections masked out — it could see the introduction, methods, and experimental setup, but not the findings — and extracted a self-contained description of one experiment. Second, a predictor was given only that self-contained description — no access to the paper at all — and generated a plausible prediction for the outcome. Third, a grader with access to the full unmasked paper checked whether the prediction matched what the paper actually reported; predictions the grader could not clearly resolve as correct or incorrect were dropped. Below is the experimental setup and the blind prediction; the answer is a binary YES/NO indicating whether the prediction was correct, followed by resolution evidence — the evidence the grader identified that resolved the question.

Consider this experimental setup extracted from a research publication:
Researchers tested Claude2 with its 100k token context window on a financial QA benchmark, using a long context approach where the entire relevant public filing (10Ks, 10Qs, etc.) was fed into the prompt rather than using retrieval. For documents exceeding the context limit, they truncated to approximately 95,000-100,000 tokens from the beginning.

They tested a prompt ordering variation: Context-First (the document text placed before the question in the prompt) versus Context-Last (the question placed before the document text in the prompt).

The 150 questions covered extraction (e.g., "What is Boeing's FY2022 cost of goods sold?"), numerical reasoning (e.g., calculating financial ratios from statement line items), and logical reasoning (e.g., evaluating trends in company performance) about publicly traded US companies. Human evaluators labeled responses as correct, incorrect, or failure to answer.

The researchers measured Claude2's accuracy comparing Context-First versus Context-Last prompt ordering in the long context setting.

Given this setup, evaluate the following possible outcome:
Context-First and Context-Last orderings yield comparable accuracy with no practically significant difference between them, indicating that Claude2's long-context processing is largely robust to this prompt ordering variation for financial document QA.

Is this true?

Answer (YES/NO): NO